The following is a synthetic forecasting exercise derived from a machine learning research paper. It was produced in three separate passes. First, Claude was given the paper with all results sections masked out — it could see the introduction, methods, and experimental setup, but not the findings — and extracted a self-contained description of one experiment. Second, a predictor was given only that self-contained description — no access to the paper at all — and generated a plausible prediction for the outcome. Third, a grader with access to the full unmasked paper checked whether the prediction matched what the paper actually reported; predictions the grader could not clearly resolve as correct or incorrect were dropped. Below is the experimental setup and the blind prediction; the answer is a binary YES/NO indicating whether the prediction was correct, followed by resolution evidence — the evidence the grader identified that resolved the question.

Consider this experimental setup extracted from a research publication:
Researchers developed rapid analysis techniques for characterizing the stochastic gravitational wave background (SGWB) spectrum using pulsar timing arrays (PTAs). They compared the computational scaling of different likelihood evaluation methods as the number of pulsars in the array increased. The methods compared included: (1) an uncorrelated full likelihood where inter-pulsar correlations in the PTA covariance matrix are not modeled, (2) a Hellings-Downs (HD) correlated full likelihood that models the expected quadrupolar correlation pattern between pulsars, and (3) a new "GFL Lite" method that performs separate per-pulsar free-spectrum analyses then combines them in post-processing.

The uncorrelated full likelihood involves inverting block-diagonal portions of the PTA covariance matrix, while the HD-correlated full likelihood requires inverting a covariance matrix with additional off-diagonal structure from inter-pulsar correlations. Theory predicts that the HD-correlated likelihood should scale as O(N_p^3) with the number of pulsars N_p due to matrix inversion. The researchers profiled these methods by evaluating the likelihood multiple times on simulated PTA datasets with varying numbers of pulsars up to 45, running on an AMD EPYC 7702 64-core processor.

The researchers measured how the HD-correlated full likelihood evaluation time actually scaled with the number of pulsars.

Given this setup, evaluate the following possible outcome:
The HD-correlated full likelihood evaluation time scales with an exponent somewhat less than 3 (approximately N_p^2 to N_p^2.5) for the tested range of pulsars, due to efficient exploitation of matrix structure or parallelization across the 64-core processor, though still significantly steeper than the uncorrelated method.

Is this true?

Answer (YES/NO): YES